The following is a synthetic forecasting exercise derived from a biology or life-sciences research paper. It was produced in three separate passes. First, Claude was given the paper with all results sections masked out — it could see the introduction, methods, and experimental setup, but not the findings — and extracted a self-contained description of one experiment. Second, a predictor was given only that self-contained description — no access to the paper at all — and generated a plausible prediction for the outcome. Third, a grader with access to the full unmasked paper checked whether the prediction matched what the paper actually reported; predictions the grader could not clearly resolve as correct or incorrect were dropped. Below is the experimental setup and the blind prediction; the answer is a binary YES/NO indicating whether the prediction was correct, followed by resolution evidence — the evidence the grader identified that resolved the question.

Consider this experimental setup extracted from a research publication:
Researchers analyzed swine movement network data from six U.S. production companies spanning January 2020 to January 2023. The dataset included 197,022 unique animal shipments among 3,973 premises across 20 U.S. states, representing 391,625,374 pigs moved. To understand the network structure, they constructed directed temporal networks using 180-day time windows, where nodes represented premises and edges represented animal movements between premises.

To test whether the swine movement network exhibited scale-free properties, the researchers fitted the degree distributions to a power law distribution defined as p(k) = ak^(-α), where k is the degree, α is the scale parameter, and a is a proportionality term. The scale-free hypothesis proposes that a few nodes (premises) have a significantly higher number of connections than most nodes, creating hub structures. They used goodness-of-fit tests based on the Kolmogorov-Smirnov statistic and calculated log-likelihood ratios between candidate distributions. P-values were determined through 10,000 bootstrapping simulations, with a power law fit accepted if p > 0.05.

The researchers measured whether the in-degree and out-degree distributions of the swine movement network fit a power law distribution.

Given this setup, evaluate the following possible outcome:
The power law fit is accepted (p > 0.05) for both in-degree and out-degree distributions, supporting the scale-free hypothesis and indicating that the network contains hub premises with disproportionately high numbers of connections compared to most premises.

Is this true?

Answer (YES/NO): NO